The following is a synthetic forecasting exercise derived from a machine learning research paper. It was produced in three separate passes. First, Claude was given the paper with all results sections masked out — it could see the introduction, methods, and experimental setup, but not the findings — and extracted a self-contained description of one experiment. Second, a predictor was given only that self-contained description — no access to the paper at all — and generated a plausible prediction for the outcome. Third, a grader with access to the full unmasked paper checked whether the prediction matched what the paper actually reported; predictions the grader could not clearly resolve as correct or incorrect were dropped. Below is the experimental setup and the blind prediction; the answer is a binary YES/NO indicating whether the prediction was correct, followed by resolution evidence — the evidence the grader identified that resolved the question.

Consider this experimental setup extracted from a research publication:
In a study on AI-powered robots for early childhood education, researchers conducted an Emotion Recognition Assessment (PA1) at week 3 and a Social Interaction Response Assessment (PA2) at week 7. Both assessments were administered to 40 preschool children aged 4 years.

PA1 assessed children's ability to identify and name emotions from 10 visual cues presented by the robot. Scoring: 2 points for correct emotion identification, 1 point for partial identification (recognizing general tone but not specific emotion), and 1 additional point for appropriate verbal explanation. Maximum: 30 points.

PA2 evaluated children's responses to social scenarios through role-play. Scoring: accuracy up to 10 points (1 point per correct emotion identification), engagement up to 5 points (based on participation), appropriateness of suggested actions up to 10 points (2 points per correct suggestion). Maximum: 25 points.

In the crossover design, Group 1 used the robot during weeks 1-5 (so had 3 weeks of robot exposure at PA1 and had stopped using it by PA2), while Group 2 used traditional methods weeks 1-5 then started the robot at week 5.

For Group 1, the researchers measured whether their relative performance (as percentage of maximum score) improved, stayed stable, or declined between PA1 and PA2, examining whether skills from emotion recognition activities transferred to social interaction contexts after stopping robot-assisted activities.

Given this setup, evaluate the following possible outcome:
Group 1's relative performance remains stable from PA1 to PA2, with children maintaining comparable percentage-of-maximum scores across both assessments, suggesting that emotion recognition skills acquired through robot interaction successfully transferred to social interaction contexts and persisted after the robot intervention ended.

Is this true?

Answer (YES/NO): NO